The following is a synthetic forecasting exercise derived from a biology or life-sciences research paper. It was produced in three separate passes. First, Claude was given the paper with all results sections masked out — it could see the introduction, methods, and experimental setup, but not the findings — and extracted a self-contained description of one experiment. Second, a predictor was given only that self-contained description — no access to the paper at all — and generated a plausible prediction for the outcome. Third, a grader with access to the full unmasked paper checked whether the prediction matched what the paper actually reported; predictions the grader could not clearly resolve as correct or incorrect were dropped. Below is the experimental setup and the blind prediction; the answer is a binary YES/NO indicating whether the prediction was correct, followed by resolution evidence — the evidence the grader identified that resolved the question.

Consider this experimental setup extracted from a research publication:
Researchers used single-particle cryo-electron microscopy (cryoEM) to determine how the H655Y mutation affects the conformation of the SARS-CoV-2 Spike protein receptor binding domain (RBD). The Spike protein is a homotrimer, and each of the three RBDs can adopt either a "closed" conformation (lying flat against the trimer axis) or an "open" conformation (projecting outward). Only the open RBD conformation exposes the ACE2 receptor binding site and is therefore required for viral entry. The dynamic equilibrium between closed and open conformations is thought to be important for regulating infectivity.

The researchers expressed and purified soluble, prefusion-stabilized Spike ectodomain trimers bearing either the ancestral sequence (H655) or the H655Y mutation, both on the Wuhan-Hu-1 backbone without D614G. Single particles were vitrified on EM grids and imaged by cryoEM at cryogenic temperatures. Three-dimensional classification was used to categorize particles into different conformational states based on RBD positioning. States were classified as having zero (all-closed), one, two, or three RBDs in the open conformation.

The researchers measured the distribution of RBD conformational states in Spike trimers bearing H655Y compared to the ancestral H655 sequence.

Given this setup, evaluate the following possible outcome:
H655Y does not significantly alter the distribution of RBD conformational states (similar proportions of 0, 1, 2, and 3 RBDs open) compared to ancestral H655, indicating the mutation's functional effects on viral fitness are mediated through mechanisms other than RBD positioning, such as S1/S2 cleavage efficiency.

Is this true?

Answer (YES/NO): NO